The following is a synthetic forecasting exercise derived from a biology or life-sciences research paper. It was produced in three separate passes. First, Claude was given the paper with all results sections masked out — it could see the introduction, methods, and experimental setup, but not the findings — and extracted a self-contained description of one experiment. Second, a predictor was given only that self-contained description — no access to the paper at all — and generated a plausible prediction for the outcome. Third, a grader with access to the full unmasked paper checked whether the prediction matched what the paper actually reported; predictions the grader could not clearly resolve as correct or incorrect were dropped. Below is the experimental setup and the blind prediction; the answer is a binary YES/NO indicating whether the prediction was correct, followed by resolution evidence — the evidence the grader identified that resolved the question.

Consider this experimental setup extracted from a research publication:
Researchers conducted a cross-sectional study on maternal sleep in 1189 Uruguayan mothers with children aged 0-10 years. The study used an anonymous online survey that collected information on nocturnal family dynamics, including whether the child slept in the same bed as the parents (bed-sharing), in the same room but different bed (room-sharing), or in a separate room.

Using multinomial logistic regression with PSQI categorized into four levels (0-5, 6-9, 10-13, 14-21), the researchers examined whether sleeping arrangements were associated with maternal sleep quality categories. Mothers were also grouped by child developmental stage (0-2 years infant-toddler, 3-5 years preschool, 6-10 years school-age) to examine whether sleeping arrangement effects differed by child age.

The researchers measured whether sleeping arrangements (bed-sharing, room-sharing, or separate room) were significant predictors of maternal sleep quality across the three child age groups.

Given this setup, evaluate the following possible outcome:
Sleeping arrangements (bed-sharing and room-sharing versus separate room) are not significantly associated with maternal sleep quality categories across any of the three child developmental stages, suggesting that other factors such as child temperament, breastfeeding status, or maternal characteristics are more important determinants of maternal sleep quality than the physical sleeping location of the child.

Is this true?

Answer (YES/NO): NO